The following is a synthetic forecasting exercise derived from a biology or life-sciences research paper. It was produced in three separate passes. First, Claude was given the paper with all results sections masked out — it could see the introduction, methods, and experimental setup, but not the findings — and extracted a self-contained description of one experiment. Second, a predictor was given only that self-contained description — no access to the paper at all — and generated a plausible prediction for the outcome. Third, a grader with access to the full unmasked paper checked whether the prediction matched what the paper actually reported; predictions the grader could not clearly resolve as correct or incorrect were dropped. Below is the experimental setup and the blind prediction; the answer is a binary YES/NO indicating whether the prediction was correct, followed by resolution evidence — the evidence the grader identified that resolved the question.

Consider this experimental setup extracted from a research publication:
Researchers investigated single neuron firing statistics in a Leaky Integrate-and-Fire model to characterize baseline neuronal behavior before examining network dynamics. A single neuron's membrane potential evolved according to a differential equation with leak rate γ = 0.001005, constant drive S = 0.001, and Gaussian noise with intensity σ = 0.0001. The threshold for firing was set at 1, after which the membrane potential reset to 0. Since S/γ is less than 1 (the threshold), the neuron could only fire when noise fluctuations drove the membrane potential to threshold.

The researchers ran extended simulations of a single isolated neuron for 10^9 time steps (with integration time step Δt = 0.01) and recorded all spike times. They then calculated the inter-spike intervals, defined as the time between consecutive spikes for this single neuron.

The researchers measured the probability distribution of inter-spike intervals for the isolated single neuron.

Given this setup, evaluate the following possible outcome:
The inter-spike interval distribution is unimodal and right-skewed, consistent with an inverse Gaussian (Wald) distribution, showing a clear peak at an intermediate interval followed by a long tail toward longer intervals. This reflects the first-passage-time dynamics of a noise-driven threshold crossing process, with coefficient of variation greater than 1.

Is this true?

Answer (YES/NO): NO